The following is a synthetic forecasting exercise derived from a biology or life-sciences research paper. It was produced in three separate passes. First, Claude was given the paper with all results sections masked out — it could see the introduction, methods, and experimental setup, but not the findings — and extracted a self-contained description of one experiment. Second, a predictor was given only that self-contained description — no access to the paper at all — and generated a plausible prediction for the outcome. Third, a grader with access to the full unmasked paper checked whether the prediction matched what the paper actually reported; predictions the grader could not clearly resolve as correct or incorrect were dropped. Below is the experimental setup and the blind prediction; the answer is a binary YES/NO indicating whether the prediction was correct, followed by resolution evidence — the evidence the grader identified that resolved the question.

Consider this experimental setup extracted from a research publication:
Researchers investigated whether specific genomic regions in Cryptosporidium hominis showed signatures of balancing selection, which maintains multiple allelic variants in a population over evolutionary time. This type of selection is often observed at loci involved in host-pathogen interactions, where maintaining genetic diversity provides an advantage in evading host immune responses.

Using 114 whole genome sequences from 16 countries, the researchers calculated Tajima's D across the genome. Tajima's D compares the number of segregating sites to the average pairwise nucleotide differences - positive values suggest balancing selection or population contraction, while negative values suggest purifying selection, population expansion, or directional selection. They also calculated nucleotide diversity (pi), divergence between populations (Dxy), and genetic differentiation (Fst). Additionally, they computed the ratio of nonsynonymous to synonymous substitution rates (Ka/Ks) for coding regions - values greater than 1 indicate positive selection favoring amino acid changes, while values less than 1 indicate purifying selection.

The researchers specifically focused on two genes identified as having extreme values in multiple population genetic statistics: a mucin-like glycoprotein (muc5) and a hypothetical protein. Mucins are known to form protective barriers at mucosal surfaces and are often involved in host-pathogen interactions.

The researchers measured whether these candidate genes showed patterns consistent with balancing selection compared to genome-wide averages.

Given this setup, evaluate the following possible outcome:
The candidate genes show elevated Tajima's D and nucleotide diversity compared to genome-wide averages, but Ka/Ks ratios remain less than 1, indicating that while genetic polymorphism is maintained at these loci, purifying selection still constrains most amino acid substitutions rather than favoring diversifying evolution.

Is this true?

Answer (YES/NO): NO